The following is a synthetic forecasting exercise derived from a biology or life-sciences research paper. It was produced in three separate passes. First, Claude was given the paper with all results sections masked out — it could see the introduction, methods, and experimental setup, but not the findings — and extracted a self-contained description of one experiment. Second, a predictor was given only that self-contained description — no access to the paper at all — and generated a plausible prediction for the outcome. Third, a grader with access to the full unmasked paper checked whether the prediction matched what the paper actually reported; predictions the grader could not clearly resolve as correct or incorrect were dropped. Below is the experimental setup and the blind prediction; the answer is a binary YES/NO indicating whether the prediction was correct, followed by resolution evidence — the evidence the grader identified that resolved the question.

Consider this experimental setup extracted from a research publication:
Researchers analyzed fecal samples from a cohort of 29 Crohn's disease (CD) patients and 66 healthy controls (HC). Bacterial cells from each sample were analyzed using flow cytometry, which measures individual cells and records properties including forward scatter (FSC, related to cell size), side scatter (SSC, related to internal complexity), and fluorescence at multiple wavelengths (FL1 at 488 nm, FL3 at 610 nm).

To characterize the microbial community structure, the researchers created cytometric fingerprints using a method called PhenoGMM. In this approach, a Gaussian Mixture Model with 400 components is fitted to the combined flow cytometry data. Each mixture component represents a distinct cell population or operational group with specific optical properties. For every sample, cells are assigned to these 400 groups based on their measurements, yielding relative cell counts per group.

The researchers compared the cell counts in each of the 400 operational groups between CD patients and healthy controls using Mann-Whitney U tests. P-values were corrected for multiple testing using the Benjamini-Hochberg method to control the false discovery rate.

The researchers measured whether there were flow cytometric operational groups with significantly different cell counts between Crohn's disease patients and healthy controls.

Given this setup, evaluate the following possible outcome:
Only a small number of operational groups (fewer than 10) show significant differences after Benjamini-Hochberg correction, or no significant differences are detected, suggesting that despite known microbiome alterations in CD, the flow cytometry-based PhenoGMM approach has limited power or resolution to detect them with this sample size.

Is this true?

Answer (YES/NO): NO